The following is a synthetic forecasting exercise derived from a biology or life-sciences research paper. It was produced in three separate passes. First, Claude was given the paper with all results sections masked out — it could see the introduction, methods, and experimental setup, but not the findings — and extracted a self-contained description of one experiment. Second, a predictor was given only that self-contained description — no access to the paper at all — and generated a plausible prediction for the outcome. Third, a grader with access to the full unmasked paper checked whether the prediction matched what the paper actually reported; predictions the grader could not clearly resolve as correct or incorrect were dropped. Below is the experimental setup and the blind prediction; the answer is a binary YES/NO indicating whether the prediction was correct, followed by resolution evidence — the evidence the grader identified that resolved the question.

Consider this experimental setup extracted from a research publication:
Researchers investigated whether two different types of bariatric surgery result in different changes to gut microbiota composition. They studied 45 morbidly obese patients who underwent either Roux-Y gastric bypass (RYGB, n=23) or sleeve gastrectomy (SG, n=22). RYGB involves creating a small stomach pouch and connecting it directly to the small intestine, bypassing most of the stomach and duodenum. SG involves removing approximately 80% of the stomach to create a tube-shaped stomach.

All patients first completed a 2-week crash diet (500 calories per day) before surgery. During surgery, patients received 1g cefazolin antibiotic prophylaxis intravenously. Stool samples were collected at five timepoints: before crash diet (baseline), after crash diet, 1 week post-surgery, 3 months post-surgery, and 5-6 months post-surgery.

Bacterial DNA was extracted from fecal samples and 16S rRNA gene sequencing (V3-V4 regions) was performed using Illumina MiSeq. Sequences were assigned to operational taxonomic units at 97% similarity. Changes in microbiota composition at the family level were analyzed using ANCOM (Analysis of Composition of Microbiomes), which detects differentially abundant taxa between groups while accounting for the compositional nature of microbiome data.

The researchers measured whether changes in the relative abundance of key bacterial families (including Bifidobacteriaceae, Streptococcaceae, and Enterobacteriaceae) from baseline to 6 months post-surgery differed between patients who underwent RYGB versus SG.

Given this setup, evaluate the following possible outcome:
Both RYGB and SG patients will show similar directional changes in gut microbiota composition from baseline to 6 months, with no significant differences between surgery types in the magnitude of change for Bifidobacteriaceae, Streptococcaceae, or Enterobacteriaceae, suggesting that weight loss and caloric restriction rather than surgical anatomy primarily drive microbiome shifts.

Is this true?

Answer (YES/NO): YES